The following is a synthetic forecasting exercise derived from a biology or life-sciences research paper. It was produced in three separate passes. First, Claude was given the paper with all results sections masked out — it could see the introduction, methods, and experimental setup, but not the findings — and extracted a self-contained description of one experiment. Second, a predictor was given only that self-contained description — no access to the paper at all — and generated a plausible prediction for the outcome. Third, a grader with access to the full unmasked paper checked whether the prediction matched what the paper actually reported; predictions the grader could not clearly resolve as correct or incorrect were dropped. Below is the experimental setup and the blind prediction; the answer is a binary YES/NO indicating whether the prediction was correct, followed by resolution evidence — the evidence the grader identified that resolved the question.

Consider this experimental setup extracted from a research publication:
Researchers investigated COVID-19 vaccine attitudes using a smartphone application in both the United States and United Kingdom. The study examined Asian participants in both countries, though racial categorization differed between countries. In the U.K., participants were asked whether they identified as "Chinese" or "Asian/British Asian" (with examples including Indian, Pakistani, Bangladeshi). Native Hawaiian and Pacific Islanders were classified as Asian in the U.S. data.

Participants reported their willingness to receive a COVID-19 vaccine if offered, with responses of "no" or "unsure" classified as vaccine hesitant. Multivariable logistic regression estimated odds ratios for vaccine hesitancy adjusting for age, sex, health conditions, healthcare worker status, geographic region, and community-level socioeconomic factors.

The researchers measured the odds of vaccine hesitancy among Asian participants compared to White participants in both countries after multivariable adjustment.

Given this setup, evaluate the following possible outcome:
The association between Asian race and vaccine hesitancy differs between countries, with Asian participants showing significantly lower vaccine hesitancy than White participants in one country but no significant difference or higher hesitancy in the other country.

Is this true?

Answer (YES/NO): NO